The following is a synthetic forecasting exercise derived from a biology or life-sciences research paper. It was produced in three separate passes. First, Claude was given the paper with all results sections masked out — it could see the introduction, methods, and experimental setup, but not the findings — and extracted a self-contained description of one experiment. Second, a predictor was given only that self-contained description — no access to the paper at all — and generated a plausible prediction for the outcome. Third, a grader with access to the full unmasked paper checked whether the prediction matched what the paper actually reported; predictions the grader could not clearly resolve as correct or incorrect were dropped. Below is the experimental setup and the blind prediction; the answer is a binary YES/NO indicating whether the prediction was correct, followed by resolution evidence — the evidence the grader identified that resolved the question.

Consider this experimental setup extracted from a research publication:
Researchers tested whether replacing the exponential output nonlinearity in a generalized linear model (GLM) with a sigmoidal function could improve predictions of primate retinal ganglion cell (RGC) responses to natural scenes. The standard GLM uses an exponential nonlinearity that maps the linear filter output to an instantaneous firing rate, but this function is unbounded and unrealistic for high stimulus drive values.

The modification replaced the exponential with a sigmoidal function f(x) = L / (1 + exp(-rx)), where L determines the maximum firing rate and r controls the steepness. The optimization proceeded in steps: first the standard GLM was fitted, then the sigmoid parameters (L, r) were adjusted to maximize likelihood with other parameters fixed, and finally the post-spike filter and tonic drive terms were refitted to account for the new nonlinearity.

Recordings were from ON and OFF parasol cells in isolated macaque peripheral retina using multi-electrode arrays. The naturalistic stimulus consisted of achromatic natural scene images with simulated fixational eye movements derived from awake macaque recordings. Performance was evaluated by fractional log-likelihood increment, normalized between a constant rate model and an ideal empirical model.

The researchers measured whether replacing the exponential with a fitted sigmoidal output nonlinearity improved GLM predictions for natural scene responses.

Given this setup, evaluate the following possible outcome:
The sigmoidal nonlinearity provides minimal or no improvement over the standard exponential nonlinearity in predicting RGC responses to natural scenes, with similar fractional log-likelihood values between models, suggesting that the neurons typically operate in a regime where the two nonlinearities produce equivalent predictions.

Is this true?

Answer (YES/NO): NO